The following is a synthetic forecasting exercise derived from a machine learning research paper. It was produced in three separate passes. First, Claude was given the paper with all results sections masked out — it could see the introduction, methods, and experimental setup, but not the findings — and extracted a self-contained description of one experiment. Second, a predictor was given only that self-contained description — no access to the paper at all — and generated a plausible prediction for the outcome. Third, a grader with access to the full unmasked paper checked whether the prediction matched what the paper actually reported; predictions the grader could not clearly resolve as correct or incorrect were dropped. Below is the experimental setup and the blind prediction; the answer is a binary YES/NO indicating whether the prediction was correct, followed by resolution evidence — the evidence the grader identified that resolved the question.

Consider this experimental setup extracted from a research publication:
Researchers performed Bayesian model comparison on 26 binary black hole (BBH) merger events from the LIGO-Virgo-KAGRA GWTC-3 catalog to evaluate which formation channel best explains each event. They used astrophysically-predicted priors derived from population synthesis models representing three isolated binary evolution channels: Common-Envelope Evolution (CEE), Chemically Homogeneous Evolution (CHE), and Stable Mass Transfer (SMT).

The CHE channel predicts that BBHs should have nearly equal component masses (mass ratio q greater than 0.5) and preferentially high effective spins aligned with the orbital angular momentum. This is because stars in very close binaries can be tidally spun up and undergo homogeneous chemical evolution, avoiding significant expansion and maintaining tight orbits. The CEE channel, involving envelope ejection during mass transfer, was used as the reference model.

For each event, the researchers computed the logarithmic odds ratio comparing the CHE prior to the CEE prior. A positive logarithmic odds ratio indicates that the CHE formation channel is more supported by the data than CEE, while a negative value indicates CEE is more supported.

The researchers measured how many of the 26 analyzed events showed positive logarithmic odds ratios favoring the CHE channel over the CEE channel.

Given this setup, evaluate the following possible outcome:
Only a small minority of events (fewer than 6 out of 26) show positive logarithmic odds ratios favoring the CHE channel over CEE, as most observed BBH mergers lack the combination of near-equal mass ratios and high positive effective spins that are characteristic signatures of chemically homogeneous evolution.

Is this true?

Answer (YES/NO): YES